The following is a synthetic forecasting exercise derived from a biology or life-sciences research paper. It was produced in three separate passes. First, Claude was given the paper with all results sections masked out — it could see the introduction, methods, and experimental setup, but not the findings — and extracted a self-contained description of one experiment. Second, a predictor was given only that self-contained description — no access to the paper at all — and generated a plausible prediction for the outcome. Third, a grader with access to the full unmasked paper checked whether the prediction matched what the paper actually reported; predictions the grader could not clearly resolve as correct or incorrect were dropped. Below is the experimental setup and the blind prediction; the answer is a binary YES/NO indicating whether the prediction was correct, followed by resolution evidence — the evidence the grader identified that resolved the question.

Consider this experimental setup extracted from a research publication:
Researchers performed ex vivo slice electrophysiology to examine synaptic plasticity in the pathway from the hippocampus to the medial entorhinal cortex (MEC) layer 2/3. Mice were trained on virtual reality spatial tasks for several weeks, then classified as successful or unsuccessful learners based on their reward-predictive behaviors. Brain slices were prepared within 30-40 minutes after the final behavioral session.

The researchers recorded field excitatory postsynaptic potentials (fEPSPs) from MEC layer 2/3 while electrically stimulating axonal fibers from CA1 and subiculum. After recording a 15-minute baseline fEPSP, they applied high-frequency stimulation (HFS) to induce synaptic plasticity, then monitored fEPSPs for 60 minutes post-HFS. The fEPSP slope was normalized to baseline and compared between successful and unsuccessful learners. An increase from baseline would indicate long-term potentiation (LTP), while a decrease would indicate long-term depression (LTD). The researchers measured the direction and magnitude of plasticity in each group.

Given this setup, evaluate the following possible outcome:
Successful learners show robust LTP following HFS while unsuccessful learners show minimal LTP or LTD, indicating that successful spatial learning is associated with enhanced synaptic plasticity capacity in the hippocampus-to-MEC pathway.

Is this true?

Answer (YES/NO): YES